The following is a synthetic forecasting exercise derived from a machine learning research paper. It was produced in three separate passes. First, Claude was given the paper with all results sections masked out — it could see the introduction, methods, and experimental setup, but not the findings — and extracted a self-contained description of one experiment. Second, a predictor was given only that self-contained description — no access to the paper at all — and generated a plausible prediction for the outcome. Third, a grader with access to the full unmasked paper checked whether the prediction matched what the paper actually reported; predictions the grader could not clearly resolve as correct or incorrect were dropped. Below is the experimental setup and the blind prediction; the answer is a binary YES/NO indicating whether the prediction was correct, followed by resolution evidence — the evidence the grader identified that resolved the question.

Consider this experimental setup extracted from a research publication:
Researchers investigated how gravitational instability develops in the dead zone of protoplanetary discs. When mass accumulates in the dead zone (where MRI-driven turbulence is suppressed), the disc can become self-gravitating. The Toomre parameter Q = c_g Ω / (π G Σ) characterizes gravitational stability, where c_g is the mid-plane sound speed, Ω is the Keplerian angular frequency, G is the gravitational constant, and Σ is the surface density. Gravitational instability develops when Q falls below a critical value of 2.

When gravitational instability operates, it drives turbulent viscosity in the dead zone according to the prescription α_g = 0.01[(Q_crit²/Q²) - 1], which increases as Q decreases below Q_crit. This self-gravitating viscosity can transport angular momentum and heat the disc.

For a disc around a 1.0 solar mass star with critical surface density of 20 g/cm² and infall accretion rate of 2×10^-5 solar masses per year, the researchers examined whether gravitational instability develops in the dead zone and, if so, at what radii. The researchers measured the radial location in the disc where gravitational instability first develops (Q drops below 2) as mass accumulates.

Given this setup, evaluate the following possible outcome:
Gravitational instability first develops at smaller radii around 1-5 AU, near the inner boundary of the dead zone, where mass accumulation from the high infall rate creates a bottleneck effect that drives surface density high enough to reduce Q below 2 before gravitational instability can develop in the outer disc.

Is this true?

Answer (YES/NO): NO